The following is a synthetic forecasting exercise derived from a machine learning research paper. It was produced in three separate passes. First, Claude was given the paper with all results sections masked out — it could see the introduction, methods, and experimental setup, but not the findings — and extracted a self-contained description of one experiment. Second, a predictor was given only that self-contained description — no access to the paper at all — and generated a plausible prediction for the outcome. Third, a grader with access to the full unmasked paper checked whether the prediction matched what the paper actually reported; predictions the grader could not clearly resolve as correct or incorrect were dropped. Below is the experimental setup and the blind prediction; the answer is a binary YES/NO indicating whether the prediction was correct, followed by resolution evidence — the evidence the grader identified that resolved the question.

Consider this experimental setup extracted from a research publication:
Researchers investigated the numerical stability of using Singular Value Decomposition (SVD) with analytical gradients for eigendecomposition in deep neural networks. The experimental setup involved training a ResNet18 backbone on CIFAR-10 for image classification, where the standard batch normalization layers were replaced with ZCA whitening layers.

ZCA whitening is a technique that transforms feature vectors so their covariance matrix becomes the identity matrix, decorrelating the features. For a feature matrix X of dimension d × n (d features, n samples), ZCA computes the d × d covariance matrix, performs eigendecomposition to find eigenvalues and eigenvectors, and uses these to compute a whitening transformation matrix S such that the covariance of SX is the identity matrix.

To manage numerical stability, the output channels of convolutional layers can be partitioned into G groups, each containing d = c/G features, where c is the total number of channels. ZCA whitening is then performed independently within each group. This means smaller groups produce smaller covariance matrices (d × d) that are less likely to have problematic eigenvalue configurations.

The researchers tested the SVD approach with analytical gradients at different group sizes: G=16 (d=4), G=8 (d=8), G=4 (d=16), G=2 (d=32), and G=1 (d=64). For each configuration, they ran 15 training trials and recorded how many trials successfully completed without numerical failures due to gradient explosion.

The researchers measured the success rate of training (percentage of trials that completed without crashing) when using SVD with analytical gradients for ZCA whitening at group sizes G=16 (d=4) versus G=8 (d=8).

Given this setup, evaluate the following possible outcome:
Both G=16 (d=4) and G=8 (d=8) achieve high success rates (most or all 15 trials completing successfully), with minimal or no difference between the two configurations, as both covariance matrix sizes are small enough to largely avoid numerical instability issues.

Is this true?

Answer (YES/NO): NO